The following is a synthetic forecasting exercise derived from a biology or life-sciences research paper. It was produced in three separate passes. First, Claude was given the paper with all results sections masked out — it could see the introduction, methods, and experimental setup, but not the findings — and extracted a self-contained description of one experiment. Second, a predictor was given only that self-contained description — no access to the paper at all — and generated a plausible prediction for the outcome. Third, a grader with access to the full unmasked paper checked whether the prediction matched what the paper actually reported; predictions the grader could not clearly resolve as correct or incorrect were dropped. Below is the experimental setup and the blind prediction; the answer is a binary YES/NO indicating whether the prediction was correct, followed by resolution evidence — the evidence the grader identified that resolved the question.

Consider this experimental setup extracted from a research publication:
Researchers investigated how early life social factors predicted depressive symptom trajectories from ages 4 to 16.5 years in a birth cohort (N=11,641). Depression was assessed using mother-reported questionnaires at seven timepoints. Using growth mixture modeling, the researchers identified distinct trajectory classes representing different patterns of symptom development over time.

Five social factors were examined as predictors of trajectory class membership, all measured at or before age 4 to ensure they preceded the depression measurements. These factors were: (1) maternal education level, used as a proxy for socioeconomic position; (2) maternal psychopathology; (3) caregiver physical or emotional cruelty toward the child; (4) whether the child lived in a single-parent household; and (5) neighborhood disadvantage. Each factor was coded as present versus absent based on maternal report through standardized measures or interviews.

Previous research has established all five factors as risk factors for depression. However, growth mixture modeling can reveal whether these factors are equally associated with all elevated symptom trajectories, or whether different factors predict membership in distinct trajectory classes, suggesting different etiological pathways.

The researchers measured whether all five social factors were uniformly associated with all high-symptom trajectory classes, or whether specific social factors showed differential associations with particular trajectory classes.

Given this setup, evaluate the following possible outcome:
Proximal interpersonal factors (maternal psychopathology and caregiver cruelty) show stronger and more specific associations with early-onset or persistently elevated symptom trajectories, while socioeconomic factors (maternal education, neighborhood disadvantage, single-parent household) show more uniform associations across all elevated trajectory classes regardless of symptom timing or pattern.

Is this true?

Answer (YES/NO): NO